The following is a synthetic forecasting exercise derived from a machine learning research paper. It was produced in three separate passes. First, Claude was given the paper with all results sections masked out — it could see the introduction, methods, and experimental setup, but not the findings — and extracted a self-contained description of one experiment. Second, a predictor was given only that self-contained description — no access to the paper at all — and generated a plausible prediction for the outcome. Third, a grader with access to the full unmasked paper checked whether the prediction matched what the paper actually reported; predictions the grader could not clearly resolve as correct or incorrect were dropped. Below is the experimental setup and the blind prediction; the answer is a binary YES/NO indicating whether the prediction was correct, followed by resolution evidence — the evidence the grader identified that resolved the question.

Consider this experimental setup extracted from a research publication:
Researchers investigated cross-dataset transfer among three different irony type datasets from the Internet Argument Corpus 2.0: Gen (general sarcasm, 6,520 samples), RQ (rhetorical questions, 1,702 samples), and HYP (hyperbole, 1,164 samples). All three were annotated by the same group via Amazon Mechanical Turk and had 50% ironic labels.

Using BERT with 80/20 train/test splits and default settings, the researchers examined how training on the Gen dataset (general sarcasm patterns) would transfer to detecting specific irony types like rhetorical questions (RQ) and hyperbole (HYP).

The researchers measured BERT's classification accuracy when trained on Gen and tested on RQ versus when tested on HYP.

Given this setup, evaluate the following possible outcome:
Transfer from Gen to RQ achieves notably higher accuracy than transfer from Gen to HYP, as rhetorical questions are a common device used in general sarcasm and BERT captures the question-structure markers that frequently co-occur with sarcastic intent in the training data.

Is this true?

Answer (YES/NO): YES